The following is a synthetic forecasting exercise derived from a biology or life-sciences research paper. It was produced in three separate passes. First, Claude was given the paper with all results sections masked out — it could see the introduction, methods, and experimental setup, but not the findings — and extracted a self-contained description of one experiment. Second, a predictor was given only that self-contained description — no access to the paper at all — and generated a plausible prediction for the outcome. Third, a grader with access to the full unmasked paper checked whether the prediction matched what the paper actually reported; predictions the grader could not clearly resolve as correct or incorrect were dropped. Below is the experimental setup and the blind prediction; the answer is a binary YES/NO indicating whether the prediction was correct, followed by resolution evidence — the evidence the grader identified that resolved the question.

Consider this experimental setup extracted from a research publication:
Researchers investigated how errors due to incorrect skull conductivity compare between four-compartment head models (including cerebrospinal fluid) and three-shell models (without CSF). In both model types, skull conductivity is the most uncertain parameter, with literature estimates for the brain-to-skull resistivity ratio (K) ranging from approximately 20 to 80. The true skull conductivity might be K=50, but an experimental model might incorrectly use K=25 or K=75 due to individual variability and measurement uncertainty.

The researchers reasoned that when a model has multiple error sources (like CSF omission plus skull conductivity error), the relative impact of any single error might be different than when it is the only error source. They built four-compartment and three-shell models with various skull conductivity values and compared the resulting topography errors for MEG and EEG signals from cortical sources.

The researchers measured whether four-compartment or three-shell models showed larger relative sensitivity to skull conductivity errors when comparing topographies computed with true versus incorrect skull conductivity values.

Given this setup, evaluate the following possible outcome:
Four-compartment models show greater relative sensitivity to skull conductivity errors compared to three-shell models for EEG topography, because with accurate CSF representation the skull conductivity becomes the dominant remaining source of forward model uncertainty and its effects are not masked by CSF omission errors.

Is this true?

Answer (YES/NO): YES